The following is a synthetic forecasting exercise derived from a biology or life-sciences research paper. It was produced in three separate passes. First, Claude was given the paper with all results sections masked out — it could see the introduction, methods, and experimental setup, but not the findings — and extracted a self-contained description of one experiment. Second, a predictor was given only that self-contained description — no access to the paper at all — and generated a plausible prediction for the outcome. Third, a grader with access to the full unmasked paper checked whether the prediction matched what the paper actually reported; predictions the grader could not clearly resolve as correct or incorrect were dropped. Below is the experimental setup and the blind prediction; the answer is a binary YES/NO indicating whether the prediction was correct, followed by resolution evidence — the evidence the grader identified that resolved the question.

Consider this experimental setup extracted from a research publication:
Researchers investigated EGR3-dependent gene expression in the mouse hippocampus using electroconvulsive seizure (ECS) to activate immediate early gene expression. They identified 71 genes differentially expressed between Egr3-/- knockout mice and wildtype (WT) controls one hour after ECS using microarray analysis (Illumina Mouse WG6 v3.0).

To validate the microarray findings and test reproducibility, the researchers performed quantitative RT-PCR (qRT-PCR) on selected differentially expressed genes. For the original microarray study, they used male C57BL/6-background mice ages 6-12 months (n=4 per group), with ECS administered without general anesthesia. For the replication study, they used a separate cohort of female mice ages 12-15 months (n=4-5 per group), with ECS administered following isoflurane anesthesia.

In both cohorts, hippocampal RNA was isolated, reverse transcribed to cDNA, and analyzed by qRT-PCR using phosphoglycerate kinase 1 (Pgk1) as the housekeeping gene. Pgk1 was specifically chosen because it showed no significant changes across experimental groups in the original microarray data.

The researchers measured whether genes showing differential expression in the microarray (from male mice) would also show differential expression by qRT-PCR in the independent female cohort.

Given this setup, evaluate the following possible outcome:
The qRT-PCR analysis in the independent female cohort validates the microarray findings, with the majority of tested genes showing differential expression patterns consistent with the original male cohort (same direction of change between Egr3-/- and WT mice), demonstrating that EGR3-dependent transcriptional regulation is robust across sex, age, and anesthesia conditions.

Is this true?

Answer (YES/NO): NO